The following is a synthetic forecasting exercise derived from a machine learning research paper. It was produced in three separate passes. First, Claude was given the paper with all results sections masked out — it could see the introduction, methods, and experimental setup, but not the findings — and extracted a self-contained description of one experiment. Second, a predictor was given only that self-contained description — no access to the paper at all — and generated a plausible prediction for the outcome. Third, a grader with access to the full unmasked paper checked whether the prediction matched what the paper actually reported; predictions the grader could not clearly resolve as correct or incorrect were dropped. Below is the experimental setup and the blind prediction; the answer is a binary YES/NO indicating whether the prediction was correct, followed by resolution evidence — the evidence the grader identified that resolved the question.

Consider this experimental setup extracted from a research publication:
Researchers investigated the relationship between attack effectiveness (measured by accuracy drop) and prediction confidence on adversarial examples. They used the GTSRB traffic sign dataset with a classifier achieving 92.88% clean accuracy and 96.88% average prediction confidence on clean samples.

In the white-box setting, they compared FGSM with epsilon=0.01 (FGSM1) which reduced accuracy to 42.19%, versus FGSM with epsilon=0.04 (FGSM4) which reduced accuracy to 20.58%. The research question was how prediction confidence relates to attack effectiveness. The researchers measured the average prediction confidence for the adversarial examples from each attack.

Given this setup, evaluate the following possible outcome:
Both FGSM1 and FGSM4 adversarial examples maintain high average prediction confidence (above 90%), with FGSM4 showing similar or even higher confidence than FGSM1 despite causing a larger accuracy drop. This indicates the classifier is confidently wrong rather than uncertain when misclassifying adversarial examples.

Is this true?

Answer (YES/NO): NO